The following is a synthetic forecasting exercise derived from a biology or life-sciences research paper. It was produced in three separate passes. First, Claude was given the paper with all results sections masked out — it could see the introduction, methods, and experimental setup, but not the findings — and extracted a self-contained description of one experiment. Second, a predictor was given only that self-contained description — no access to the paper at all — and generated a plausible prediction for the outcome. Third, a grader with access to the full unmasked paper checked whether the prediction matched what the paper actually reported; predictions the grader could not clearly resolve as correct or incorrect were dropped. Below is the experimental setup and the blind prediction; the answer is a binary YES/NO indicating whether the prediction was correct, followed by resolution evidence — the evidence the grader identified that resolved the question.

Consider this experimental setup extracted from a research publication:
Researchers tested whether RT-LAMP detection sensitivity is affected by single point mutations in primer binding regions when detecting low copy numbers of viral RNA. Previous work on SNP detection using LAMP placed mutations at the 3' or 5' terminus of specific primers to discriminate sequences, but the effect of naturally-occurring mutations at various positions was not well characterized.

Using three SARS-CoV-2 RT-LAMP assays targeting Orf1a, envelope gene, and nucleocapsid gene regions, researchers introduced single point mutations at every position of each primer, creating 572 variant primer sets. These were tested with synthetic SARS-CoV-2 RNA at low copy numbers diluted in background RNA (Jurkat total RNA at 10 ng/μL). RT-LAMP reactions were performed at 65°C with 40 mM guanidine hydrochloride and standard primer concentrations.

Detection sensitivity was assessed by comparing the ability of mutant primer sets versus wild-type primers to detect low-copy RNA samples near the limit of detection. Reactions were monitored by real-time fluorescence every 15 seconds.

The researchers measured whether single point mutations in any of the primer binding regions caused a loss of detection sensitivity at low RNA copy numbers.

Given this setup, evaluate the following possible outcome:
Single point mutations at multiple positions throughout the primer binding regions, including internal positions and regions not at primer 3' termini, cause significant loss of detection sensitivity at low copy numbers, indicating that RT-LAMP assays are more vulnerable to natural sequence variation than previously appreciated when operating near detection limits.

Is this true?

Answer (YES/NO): NO